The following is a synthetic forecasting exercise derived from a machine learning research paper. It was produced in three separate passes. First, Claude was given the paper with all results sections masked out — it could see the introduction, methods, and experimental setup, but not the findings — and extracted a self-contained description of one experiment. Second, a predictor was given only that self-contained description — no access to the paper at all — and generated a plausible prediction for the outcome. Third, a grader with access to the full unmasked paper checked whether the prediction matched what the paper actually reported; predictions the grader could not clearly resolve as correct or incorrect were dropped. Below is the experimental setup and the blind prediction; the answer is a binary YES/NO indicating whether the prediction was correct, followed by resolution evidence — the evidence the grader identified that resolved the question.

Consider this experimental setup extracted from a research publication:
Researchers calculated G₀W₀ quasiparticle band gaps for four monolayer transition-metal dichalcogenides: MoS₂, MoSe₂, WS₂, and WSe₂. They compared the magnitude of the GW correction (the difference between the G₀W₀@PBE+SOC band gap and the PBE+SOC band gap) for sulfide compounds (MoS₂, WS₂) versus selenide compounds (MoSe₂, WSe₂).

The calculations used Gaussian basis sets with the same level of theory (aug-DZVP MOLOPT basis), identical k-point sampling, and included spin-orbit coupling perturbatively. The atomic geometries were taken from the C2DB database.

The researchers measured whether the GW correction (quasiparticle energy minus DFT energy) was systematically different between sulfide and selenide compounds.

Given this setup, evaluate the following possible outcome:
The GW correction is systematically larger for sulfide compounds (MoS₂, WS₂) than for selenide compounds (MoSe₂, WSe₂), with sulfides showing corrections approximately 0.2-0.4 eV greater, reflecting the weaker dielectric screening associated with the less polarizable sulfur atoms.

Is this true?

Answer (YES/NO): NO